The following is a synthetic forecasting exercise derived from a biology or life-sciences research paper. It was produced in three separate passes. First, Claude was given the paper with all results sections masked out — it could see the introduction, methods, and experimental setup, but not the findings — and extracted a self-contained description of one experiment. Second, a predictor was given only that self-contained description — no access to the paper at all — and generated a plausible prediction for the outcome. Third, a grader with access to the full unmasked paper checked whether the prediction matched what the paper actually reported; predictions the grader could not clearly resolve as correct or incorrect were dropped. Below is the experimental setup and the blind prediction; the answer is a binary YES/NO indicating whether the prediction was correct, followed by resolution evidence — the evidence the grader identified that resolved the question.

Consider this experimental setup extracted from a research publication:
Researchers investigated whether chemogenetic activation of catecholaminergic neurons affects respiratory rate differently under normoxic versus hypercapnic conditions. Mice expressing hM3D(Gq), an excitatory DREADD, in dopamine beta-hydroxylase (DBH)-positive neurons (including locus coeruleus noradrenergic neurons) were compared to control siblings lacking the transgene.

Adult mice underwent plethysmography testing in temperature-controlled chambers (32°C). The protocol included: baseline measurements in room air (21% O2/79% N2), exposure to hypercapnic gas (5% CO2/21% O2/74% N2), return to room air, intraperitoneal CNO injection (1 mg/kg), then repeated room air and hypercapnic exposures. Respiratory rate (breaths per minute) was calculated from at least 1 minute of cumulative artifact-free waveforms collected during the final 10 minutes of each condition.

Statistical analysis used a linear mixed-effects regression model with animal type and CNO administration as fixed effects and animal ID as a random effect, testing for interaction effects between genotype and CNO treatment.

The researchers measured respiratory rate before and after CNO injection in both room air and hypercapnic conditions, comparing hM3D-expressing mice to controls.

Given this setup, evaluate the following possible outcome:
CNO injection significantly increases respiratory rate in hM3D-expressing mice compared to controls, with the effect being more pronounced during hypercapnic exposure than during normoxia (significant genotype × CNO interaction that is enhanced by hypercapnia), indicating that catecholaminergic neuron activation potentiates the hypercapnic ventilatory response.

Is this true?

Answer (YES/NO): NO